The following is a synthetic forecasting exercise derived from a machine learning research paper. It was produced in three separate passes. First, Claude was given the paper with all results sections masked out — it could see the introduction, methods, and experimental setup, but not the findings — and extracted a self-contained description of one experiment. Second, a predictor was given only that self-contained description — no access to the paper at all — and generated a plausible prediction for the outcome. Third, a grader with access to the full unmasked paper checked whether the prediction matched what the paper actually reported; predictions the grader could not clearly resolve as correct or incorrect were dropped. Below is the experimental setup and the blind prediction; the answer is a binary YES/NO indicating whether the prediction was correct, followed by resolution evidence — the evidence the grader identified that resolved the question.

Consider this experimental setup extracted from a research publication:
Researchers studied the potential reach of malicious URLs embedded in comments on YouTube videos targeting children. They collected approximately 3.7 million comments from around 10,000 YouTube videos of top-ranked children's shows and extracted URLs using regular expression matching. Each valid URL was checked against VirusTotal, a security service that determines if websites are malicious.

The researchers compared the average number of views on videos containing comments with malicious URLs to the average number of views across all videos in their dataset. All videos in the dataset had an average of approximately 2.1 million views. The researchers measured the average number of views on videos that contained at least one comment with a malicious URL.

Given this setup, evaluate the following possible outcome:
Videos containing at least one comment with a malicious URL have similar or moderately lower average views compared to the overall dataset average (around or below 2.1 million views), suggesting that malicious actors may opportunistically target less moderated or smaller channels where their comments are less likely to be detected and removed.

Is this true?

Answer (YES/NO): NO